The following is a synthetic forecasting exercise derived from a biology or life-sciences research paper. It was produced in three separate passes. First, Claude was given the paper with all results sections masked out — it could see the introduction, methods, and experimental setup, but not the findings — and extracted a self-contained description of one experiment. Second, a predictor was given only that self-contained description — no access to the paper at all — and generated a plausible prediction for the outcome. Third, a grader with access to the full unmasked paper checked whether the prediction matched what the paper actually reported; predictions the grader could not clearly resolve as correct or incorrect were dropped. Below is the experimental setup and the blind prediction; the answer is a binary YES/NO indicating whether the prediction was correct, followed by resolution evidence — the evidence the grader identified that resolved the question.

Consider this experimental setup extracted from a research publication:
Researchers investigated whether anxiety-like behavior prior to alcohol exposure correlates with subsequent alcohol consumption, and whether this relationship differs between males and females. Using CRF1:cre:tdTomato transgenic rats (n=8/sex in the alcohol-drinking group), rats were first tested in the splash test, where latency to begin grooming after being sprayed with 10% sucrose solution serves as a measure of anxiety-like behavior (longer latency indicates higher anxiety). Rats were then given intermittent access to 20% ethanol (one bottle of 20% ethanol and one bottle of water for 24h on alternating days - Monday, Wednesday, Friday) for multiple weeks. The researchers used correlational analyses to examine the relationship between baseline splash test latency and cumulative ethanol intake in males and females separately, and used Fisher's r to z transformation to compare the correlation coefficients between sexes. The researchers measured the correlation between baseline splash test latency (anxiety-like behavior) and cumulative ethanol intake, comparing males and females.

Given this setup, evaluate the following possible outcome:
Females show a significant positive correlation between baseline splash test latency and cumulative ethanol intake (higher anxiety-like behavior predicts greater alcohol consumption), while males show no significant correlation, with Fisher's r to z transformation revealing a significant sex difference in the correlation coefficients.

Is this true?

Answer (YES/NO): NO